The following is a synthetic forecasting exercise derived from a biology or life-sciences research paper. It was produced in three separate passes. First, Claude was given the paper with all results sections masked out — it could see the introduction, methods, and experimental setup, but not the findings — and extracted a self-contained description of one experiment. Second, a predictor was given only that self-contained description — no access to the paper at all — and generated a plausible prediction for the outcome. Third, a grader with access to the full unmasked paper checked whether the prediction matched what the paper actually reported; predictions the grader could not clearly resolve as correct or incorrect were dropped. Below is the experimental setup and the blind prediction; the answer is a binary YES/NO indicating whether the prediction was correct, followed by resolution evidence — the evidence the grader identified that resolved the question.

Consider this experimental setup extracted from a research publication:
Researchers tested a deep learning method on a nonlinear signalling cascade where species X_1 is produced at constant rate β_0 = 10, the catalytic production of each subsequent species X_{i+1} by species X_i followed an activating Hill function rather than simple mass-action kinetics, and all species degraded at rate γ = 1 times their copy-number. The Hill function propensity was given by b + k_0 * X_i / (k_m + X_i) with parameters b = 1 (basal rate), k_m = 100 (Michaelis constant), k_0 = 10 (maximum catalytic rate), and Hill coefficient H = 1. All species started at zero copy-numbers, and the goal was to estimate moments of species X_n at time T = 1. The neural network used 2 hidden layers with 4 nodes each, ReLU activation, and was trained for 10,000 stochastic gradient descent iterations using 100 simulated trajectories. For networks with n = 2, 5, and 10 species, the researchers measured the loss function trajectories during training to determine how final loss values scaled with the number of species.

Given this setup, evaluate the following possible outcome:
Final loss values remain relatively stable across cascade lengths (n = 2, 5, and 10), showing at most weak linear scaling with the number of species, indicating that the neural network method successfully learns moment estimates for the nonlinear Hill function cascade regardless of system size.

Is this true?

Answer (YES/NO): NO